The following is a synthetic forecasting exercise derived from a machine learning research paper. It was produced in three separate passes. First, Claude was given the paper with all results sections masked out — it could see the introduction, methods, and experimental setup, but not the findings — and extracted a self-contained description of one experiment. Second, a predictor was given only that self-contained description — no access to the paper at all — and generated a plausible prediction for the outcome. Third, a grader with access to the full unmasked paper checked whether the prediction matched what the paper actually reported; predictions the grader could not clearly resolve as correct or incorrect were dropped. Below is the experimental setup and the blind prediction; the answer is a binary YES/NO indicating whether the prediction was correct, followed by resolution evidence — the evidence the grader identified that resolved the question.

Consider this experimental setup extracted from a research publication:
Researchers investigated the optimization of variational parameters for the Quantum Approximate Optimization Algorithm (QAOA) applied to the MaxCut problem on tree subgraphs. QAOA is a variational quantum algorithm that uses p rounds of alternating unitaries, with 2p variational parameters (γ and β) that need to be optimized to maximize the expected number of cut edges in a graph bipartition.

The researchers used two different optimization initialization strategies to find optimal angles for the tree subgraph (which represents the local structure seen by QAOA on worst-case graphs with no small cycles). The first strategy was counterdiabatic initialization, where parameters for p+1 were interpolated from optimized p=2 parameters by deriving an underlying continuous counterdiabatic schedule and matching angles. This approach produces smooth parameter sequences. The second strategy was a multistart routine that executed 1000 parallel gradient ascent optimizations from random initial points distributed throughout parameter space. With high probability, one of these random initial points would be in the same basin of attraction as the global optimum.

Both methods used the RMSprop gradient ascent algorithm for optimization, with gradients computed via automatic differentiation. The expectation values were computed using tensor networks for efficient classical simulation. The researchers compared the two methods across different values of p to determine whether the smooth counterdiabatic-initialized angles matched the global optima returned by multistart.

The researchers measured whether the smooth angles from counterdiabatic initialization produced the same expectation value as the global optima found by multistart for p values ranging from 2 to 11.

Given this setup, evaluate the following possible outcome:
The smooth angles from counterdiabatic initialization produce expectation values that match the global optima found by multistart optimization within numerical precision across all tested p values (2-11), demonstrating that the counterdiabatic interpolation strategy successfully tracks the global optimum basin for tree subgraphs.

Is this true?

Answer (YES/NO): NO